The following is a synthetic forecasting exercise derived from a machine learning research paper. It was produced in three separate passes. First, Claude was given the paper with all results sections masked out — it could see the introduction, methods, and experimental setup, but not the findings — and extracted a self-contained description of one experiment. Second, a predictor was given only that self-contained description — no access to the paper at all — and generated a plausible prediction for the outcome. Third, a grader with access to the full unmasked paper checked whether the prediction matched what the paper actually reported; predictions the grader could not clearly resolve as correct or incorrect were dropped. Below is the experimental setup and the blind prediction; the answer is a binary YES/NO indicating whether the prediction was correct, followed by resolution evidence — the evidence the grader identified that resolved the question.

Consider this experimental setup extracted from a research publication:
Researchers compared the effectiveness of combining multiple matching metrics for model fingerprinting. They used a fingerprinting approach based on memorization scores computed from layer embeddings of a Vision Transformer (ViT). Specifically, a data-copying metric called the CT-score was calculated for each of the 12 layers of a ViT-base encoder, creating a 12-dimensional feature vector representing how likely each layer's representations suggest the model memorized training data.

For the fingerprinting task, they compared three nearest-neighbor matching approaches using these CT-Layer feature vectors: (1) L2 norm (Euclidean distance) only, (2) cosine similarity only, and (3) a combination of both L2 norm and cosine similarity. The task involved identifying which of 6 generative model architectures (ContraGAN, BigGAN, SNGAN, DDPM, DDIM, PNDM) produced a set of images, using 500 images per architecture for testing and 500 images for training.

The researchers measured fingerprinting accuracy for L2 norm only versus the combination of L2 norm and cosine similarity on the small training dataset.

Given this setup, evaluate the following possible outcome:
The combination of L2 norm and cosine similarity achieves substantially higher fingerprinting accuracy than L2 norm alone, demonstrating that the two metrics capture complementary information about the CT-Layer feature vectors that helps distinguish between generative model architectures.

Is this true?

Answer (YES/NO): YES